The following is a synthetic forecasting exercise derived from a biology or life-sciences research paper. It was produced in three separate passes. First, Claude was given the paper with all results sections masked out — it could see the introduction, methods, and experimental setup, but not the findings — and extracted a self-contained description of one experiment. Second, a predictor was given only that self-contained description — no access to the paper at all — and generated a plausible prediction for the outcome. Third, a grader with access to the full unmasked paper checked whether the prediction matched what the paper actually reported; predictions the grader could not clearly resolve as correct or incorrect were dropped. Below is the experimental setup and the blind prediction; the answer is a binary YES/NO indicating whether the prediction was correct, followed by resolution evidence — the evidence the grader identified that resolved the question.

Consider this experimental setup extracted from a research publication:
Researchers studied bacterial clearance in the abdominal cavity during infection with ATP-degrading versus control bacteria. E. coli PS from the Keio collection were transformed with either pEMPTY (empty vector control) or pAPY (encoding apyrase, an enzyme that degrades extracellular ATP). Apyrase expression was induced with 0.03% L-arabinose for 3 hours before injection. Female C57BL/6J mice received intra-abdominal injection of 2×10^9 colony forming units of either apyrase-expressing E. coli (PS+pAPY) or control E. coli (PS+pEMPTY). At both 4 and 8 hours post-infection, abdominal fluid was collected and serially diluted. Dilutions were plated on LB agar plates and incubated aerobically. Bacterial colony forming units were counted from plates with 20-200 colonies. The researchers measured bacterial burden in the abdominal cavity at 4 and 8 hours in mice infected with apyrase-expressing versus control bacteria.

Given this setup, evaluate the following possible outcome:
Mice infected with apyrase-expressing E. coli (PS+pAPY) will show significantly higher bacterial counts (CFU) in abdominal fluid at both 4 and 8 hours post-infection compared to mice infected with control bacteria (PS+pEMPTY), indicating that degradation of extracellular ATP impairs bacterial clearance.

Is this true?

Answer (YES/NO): NO